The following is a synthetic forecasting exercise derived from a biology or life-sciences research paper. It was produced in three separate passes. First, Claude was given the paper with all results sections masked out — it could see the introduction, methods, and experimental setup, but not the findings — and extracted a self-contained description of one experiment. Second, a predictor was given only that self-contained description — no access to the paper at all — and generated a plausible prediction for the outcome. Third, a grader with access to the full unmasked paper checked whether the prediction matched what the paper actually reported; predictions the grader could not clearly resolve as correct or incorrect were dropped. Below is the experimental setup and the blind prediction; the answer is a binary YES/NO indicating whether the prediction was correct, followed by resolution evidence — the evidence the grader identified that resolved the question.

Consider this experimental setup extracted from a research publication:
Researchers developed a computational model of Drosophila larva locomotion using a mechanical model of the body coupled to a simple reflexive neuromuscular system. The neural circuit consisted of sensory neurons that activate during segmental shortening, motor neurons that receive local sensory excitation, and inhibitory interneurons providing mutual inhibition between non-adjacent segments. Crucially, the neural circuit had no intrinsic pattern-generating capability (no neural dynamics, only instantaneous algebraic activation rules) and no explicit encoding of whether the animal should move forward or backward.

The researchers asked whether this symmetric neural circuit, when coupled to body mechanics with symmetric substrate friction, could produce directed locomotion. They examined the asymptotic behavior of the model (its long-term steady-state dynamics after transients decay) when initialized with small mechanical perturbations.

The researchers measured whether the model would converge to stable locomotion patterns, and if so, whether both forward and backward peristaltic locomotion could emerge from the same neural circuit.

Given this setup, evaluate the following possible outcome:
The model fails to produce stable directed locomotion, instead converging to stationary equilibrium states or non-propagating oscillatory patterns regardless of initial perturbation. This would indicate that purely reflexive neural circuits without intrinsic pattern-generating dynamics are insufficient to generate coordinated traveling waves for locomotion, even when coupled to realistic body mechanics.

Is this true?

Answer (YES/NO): NO